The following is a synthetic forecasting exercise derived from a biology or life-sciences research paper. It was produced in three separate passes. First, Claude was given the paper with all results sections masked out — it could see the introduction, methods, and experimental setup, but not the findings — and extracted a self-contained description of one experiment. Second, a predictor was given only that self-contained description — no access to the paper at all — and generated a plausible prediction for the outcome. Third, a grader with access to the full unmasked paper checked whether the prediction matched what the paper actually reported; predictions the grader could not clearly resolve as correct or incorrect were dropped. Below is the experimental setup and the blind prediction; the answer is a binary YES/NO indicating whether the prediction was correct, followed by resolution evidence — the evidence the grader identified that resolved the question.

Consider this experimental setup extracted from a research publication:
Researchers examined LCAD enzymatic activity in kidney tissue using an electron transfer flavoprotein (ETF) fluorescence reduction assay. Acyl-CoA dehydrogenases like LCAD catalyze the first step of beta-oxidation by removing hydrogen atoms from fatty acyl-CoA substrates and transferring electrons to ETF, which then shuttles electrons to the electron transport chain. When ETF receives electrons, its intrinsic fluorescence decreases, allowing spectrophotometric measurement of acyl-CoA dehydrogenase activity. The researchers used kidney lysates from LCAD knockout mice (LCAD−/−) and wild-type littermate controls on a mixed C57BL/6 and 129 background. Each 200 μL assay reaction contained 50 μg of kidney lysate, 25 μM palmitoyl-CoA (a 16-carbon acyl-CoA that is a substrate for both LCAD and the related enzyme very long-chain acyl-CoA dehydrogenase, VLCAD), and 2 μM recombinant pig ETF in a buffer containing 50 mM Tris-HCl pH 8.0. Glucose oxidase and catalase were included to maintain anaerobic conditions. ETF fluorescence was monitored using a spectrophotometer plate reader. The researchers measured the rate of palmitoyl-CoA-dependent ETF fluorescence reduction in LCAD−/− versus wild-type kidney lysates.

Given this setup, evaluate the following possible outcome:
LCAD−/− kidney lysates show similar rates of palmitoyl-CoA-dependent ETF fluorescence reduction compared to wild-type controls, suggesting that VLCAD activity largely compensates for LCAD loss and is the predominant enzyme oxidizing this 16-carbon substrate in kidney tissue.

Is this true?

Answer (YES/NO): NO